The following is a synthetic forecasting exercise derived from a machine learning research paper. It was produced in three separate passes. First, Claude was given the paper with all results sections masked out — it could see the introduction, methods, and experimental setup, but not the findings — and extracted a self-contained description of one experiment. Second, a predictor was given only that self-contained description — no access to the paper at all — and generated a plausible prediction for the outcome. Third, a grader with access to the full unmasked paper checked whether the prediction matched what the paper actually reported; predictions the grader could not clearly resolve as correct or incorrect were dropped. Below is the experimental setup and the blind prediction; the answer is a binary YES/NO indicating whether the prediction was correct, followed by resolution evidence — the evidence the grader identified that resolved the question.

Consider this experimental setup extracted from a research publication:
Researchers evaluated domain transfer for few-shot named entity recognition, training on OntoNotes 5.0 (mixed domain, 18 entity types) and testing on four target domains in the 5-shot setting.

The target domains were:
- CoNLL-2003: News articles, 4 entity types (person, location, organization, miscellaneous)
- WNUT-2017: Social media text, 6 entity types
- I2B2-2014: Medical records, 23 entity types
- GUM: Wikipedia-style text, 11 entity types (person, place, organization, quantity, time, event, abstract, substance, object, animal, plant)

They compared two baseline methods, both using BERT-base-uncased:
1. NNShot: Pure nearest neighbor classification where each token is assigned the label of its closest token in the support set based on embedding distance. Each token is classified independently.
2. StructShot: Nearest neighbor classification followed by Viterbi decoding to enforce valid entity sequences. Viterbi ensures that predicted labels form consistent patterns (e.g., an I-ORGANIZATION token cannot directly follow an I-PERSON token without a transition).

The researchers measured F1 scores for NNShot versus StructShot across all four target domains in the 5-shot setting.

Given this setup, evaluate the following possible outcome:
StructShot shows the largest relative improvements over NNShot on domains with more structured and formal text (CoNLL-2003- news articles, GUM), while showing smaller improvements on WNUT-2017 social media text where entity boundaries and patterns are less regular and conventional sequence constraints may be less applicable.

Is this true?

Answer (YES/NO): NO